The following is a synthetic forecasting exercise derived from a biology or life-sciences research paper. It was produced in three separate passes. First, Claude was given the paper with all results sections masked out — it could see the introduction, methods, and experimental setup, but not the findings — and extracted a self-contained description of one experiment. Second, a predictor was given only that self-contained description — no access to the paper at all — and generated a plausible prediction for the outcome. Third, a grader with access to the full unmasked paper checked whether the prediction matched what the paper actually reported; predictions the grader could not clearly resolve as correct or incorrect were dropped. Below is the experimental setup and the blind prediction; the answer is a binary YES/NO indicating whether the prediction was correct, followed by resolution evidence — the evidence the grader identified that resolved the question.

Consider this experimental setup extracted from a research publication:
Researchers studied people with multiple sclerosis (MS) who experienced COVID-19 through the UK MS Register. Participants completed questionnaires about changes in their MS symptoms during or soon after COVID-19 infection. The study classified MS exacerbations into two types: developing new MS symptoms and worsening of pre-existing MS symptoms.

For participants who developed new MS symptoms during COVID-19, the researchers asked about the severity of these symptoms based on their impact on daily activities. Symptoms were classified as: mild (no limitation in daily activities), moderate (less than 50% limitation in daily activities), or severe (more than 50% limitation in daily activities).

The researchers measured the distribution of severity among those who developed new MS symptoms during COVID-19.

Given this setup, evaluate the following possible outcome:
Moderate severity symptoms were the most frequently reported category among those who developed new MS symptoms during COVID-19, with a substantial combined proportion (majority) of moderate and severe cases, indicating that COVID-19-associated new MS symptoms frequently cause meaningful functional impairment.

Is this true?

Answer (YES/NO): YES